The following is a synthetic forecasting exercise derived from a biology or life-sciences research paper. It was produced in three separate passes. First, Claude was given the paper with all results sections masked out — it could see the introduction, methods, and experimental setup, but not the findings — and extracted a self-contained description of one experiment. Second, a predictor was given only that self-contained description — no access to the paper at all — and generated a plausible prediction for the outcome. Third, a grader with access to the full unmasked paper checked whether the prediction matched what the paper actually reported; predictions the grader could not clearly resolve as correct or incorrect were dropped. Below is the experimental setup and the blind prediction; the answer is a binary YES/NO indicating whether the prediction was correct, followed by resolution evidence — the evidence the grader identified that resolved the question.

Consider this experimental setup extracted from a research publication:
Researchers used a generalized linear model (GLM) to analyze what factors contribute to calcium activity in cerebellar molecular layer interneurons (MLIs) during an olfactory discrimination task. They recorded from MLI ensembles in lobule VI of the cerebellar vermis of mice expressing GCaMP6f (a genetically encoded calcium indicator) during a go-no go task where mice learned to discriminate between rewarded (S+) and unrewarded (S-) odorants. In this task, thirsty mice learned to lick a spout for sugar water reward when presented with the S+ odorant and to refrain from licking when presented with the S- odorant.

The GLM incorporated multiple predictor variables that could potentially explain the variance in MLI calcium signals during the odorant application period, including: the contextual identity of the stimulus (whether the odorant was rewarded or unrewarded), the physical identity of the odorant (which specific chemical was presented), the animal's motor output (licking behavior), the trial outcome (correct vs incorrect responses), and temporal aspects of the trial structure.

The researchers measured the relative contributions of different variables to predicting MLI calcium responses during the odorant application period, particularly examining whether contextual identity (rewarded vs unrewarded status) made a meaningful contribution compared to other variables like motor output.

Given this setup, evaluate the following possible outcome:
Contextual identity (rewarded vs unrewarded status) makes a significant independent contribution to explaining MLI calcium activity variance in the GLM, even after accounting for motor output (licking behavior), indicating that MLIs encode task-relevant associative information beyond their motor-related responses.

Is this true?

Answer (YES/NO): YES